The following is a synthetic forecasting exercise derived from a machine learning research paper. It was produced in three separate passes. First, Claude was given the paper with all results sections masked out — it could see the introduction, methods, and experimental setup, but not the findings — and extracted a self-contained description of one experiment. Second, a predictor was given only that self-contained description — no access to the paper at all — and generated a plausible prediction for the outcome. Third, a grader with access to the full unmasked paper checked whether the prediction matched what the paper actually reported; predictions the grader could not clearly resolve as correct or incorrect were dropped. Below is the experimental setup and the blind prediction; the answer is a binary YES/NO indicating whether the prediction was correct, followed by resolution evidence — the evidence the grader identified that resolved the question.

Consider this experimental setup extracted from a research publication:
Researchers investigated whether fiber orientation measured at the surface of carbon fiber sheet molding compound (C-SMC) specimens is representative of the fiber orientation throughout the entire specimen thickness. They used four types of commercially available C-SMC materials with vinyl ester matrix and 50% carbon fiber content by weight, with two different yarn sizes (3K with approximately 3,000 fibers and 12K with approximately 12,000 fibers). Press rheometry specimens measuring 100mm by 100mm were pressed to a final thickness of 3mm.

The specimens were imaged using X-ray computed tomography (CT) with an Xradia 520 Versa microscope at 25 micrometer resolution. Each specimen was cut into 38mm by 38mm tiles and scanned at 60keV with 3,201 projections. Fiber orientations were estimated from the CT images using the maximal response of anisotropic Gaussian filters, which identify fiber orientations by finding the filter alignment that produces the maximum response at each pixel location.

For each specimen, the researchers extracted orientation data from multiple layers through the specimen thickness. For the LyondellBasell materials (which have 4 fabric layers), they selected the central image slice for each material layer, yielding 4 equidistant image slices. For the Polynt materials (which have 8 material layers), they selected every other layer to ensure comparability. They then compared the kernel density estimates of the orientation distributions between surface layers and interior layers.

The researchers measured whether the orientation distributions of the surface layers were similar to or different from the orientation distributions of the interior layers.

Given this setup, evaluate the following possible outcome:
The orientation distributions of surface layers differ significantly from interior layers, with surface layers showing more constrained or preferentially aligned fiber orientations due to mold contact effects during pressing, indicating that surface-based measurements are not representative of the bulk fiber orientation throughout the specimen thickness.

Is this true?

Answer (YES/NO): NO